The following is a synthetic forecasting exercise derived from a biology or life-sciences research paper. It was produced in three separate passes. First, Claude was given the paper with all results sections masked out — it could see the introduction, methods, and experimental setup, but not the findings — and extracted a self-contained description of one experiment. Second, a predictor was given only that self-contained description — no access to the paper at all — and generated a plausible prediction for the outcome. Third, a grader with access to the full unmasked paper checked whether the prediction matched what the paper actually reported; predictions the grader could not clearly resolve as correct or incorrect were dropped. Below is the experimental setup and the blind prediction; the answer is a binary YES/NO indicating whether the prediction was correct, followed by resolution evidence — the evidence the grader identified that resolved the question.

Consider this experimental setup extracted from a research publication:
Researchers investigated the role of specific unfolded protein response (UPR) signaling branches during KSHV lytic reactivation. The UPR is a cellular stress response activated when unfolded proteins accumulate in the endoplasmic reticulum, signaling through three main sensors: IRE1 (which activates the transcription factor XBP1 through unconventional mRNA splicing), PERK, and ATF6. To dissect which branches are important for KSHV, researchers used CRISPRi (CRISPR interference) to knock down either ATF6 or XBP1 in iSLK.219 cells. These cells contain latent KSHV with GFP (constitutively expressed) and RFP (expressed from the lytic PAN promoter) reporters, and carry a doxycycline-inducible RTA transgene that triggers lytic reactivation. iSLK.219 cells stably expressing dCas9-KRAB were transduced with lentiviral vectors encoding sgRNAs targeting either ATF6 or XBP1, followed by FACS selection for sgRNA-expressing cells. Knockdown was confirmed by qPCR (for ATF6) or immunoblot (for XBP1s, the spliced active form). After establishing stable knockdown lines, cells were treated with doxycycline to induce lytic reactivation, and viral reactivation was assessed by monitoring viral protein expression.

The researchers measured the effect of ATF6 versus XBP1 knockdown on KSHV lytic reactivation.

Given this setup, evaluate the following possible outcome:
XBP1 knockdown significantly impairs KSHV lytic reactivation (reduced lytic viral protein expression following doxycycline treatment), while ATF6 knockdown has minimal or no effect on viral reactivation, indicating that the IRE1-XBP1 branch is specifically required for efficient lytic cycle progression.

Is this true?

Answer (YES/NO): NO